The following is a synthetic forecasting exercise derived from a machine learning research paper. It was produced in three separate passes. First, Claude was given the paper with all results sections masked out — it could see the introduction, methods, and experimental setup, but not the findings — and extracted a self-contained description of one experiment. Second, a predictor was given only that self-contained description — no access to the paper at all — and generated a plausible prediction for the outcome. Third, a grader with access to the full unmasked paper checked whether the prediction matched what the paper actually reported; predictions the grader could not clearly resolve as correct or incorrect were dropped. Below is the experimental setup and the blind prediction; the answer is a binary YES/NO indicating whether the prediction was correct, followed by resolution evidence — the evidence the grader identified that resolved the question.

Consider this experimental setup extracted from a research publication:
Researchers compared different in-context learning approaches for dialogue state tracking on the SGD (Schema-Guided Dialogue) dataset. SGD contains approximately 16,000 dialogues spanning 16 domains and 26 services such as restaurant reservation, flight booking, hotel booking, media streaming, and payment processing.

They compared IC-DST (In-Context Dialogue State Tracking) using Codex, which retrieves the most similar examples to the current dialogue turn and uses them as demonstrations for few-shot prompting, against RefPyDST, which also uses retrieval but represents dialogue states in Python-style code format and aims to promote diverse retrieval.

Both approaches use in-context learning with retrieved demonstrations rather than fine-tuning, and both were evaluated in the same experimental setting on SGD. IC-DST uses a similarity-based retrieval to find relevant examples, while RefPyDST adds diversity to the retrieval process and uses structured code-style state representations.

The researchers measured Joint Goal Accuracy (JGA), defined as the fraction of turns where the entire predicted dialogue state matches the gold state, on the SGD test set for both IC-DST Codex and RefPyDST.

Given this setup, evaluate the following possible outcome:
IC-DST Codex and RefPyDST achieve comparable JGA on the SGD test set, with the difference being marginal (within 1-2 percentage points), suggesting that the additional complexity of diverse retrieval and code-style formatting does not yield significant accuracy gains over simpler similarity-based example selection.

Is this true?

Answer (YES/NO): NO